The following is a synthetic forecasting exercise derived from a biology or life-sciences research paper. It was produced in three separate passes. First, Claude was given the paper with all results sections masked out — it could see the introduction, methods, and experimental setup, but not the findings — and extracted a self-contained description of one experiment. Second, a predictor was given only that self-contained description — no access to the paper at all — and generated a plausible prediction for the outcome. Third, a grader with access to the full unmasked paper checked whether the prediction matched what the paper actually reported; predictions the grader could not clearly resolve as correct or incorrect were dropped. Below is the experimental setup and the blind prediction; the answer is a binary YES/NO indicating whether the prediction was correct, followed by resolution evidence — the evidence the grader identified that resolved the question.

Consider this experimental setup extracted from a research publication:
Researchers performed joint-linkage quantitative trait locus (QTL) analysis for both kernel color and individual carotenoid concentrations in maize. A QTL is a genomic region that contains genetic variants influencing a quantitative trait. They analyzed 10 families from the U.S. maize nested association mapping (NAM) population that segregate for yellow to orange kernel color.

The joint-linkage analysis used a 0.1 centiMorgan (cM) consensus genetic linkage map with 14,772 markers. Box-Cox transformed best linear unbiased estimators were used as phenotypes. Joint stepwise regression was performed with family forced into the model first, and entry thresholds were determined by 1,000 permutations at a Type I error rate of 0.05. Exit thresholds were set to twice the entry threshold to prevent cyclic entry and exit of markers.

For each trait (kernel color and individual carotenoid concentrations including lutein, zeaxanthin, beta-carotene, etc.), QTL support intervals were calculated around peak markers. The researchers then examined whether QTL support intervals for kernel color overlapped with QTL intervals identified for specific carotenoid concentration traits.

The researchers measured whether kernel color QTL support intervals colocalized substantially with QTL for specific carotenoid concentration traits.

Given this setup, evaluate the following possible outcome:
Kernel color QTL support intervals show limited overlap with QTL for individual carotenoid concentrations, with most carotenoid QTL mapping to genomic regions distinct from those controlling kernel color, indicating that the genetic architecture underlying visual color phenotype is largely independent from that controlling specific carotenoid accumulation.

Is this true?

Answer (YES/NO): NO